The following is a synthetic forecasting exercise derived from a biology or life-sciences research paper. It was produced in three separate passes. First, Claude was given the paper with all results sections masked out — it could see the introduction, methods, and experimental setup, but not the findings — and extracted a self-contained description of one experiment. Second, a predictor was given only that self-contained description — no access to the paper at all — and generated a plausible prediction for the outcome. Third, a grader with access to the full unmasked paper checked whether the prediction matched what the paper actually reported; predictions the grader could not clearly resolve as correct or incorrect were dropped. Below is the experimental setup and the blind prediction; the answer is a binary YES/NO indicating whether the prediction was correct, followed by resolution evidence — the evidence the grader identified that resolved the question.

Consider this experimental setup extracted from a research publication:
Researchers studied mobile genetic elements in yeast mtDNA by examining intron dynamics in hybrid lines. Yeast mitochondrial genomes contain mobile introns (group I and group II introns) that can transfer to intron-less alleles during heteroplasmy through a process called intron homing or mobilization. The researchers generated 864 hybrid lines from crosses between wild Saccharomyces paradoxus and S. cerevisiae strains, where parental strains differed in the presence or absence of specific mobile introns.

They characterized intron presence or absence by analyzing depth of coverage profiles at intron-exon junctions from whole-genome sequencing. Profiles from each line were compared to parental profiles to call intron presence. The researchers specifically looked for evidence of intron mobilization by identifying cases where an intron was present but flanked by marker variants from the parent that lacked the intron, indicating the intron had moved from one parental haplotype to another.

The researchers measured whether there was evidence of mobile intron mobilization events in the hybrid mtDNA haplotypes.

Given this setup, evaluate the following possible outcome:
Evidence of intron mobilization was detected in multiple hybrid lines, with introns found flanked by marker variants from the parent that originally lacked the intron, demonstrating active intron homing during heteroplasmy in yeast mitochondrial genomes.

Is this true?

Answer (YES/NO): YES